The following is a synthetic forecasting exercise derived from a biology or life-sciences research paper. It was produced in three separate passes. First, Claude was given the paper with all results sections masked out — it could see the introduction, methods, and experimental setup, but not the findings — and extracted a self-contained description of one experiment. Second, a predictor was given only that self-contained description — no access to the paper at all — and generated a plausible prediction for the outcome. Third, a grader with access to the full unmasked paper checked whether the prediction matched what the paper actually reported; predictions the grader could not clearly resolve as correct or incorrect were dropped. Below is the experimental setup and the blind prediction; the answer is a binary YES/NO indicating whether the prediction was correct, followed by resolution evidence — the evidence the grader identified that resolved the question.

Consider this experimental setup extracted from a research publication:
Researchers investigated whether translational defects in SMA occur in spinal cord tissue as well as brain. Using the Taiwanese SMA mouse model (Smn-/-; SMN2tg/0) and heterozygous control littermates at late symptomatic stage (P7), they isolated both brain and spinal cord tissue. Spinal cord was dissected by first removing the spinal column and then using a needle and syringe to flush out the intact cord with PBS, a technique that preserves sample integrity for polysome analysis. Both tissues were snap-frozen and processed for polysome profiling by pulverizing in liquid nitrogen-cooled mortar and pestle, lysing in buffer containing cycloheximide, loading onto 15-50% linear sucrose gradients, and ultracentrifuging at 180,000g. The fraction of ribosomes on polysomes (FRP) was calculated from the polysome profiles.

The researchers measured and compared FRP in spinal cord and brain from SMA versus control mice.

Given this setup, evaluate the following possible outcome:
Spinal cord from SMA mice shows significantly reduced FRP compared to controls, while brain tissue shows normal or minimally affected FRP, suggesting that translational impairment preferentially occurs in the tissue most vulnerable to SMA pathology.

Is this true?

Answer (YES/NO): NO